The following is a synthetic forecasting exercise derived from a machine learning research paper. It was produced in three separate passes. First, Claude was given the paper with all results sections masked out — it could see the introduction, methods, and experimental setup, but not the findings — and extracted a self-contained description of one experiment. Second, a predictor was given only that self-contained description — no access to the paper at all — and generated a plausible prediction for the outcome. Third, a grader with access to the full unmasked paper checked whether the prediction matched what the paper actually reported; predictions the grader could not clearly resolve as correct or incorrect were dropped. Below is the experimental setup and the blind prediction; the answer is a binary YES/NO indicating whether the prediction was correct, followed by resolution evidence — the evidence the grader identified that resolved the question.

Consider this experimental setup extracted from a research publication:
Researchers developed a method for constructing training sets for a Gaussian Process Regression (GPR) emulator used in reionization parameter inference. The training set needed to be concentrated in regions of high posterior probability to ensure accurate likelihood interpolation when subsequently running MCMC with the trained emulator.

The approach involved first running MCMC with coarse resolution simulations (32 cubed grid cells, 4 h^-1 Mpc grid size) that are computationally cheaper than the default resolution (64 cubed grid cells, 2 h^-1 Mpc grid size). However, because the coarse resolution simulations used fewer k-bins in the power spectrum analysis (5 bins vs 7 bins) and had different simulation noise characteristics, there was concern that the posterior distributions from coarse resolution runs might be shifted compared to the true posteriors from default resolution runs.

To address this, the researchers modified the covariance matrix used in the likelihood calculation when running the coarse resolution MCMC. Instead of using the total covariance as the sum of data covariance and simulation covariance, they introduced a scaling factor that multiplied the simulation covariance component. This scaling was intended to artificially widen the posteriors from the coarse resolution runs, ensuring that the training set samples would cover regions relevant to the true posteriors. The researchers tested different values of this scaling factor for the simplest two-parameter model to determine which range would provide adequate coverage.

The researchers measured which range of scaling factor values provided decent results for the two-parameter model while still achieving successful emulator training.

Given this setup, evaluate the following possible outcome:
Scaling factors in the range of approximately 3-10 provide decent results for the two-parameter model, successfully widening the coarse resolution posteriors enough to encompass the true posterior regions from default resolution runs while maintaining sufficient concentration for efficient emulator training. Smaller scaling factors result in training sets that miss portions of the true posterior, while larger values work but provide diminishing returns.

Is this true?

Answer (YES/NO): NO